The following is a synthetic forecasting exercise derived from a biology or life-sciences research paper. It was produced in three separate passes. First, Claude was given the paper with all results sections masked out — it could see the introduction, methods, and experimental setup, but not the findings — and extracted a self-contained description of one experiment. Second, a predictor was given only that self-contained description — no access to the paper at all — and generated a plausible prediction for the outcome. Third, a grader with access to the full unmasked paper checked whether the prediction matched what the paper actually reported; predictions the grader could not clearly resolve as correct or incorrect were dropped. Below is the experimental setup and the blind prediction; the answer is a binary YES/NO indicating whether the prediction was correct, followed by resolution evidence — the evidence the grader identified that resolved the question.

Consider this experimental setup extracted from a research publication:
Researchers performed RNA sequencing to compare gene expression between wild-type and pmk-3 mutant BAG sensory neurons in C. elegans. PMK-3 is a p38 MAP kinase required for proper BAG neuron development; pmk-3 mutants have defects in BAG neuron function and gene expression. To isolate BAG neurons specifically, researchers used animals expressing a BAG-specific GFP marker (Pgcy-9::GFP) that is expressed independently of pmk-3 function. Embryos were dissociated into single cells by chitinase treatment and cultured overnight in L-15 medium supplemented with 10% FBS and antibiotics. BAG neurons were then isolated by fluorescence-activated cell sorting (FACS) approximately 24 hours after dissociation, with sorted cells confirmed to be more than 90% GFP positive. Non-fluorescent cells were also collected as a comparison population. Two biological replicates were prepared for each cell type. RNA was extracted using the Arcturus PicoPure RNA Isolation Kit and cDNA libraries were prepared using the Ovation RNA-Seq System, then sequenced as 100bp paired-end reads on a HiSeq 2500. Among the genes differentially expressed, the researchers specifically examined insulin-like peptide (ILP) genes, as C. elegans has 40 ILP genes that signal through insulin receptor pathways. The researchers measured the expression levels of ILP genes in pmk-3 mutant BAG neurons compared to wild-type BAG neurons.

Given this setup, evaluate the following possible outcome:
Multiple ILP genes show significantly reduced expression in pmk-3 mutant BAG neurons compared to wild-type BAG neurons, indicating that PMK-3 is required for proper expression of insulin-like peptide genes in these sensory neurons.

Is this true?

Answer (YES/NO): NO